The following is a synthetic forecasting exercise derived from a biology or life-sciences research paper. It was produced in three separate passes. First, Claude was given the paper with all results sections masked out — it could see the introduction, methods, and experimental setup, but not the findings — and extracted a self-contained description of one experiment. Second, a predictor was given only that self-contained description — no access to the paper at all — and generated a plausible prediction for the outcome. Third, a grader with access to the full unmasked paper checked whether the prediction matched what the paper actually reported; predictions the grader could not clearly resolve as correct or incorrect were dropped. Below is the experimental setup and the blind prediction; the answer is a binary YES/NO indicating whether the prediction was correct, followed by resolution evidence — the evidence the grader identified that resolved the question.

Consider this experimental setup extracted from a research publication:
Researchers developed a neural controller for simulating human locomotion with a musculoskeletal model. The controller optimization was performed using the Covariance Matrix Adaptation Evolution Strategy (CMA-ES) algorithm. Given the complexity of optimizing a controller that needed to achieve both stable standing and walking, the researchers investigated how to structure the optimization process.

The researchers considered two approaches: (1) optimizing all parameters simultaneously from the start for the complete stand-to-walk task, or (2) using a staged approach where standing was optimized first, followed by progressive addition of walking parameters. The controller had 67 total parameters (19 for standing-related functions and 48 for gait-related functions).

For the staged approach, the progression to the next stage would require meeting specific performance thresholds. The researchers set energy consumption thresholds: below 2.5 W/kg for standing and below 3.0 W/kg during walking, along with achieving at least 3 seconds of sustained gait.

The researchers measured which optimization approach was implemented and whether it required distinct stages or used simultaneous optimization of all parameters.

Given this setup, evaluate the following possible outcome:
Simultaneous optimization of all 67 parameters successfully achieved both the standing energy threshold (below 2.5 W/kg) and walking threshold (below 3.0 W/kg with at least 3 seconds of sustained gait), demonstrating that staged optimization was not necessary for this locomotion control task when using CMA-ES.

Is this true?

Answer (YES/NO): NO